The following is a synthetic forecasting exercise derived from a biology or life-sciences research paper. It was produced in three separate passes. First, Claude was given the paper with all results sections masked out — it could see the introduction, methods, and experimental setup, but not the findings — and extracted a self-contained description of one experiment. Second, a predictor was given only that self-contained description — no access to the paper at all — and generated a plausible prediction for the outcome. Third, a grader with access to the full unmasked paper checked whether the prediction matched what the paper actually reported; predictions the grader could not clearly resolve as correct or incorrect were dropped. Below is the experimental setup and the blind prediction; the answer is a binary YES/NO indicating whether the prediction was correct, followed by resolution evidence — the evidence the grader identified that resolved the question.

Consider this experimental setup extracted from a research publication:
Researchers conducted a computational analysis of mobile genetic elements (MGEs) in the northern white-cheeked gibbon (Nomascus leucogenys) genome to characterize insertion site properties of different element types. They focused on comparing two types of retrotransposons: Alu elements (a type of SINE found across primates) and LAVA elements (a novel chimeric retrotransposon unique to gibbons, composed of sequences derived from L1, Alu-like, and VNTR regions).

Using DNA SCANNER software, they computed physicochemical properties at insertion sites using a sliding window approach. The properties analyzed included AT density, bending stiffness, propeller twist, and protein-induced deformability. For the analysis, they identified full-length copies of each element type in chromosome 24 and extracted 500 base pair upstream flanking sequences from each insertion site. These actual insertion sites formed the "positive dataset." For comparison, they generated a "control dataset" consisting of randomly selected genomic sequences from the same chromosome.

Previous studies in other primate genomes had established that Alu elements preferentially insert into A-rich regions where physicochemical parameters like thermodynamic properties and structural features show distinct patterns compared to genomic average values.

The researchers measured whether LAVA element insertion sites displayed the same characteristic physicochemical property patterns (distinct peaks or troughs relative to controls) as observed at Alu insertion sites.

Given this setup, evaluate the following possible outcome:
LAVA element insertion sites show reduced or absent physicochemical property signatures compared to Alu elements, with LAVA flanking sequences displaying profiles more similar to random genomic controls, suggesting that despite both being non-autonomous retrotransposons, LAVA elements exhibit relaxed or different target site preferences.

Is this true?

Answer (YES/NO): YES